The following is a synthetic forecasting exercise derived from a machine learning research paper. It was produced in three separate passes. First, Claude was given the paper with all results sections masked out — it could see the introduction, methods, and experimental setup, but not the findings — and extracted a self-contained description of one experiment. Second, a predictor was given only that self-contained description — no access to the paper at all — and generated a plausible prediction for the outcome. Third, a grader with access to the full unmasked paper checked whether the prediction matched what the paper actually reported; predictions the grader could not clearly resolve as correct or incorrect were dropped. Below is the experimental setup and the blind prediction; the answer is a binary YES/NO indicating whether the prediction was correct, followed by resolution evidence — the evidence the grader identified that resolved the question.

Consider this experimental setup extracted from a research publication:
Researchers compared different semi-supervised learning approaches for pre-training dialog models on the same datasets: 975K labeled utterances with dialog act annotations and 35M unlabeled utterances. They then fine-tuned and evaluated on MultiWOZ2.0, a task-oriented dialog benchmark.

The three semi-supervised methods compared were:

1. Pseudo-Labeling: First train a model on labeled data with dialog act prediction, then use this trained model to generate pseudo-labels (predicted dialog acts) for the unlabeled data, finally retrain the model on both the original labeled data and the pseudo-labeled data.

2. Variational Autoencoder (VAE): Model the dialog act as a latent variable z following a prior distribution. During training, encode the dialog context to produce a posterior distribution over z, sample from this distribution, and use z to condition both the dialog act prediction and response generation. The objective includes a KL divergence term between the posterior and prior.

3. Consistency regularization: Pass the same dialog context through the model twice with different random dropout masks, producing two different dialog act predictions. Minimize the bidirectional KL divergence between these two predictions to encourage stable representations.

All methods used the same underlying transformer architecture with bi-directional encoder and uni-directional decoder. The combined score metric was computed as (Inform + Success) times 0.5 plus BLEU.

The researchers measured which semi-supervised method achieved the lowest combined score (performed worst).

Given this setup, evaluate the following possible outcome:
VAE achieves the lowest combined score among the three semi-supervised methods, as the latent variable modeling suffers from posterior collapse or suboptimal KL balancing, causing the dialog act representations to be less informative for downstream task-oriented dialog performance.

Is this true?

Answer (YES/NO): YES